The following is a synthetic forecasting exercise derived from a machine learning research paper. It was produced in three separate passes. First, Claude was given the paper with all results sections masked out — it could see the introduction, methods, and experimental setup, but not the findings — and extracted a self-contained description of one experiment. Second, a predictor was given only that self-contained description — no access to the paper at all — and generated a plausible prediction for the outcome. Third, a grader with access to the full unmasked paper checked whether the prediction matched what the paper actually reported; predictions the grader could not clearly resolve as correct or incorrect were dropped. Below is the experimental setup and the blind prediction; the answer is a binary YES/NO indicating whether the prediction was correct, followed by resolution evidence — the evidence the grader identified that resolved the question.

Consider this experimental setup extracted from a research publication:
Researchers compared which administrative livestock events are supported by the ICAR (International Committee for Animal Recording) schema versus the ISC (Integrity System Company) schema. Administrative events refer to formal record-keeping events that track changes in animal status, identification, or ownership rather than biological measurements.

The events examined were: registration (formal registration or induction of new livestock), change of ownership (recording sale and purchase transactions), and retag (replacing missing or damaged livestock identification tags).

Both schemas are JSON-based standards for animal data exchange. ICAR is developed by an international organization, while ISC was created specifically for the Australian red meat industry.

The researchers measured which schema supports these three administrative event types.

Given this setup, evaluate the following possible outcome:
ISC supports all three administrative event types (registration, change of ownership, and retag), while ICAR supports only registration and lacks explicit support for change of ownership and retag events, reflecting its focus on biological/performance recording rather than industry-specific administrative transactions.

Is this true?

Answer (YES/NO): NO